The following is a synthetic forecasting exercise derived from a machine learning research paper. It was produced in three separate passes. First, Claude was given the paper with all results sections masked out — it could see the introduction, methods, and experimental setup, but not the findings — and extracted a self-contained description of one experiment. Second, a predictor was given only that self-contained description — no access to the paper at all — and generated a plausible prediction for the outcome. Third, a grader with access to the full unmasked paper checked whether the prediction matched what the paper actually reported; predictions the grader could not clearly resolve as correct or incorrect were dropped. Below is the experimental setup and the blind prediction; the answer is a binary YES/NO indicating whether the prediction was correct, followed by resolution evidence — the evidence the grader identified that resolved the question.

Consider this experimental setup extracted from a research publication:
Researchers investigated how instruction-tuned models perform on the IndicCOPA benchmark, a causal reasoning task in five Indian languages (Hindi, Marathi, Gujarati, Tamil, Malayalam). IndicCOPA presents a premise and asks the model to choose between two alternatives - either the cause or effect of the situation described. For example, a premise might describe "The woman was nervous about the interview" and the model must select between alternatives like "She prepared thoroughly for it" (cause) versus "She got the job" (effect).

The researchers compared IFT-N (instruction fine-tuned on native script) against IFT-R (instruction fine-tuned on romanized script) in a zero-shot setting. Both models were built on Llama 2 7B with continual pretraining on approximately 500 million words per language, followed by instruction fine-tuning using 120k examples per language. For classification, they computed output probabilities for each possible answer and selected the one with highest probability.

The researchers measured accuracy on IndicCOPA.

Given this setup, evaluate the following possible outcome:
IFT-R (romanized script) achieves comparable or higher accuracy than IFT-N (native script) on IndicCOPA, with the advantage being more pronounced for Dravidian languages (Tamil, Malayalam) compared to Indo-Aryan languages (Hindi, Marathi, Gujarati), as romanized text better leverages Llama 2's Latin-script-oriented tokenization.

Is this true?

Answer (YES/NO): NO